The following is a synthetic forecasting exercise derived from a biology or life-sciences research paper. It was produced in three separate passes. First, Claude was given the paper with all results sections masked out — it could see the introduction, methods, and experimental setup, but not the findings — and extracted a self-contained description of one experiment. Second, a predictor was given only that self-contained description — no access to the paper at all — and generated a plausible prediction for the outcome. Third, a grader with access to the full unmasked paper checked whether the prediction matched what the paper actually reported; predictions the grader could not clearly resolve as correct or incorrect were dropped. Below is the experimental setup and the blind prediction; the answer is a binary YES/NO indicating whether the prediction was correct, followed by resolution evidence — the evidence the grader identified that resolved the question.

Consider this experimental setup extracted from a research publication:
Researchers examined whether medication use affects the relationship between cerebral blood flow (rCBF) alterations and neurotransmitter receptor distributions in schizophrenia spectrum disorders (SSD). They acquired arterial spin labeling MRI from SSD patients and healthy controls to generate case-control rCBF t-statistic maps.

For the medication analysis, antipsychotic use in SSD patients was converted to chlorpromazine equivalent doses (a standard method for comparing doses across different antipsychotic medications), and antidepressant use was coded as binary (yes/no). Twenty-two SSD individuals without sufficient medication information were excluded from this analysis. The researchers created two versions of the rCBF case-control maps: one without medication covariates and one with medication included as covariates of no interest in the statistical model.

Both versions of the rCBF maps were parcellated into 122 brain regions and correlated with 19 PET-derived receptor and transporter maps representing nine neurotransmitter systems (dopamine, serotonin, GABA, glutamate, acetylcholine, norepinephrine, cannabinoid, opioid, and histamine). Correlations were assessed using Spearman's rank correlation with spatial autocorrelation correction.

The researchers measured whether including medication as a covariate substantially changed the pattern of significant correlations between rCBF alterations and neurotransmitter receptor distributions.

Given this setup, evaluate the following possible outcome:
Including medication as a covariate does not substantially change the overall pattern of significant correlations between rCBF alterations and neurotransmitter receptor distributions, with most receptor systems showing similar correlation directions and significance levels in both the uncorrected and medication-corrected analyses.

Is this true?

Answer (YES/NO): NO